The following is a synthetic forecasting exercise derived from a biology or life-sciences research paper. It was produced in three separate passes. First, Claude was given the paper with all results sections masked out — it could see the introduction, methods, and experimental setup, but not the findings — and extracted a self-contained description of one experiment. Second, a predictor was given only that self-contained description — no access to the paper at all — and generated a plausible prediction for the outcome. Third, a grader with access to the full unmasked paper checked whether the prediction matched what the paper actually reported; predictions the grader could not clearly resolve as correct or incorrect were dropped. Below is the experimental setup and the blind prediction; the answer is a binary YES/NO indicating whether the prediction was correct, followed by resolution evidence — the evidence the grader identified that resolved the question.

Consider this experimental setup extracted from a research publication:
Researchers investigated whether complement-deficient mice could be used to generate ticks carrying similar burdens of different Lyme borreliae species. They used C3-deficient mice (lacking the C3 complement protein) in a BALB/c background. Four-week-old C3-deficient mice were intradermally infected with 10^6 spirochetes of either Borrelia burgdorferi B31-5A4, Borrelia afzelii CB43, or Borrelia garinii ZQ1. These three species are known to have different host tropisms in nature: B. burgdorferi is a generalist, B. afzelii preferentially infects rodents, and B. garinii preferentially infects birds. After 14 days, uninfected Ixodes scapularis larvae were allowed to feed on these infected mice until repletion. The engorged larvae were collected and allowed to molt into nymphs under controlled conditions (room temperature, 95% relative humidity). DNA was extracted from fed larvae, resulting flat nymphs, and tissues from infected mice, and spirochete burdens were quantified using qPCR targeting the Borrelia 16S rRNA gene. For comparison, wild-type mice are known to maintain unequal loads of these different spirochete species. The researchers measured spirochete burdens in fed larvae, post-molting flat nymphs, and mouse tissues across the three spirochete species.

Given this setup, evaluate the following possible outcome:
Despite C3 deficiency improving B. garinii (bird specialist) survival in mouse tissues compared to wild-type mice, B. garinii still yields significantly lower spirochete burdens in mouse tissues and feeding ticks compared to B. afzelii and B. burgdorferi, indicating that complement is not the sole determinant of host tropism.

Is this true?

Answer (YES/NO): NO